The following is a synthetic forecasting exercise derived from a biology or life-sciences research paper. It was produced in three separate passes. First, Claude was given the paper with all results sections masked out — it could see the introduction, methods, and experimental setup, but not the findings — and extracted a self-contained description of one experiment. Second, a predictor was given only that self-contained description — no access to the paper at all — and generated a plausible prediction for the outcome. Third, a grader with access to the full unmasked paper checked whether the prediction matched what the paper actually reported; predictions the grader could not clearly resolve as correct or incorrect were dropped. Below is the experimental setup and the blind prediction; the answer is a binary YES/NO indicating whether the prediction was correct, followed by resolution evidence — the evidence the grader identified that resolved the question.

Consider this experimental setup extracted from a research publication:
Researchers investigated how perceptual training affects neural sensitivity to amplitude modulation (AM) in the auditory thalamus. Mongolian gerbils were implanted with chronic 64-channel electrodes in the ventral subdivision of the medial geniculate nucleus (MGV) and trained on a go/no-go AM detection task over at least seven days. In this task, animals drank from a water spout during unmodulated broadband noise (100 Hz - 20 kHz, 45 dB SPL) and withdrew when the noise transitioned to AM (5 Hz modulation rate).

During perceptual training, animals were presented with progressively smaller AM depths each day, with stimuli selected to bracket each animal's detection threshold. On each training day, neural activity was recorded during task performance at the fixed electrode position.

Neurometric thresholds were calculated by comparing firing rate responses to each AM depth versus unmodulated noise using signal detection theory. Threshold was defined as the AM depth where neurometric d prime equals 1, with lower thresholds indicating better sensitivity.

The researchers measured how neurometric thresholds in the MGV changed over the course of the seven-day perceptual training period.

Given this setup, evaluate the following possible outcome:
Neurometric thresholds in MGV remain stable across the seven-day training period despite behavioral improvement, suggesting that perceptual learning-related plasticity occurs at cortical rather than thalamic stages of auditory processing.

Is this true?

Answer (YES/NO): NO